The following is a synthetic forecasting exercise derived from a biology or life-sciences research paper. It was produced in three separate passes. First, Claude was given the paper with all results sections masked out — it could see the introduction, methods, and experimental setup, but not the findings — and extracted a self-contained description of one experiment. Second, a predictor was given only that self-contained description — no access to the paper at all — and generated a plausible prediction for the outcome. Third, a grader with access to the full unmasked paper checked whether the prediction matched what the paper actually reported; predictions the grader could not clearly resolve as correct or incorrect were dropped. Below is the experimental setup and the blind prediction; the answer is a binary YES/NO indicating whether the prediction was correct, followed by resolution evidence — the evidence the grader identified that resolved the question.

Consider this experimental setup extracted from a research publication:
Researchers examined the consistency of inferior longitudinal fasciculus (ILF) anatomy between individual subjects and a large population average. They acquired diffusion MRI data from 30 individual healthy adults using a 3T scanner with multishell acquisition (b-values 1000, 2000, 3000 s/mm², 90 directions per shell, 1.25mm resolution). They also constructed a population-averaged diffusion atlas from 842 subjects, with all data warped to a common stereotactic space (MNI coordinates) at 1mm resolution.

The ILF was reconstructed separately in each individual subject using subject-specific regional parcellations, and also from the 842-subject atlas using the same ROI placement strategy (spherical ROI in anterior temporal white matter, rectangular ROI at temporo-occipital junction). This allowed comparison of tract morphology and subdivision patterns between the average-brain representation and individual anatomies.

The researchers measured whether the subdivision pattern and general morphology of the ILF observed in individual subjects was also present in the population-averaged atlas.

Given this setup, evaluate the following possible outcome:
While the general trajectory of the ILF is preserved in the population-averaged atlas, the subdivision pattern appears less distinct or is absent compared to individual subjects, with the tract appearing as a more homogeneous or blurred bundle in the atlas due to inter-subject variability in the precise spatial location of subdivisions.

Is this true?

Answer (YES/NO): NO